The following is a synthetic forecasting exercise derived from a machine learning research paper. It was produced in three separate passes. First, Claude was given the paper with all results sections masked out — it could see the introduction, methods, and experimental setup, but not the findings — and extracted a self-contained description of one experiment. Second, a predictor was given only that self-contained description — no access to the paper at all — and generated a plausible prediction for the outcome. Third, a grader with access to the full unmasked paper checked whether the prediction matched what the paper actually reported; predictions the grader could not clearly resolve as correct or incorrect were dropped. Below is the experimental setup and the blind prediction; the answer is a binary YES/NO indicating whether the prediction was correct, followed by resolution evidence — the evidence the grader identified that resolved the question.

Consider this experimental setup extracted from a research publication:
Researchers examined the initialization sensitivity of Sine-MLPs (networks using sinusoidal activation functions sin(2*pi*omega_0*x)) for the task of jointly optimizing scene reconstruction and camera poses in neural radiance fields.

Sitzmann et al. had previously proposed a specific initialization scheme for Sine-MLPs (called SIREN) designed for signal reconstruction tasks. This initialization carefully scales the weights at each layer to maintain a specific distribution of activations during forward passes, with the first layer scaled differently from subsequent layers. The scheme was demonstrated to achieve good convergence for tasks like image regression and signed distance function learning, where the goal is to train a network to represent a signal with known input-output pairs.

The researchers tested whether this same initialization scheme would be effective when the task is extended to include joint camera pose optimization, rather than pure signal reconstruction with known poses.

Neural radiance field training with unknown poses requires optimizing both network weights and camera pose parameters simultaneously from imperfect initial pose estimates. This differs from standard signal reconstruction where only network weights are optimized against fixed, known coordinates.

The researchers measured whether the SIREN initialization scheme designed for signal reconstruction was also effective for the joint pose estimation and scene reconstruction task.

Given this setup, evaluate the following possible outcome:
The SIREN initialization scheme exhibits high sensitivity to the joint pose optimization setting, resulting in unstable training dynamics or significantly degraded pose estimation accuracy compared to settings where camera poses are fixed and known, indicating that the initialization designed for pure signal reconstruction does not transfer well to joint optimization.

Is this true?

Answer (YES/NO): YES